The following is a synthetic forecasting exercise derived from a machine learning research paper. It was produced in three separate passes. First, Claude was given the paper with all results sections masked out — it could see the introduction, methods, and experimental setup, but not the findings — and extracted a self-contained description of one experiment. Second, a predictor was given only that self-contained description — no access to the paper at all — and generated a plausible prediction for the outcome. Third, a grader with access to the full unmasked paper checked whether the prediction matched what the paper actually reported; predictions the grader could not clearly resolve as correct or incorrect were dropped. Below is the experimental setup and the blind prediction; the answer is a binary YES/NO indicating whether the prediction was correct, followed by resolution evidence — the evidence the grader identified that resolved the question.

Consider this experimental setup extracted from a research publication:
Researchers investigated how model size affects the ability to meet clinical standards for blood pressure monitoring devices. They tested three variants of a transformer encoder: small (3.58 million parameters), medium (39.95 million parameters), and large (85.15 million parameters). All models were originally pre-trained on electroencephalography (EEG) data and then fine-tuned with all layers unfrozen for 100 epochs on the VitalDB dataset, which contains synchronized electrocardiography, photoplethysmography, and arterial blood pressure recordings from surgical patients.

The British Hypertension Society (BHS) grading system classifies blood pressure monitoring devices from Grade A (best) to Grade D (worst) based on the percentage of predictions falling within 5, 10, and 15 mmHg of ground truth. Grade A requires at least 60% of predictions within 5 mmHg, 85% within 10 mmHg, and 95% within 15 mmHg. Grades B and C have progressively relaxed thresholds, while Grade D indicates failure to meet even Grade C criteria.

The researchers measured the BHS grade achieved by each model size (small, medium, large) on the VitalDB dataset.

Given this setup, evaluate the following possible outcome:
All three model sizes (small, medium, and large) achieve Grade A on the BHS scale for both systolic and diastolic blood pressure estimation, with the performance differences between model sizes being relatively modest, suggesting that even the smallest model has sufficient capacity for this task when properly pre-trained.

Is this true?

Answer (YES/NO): NO